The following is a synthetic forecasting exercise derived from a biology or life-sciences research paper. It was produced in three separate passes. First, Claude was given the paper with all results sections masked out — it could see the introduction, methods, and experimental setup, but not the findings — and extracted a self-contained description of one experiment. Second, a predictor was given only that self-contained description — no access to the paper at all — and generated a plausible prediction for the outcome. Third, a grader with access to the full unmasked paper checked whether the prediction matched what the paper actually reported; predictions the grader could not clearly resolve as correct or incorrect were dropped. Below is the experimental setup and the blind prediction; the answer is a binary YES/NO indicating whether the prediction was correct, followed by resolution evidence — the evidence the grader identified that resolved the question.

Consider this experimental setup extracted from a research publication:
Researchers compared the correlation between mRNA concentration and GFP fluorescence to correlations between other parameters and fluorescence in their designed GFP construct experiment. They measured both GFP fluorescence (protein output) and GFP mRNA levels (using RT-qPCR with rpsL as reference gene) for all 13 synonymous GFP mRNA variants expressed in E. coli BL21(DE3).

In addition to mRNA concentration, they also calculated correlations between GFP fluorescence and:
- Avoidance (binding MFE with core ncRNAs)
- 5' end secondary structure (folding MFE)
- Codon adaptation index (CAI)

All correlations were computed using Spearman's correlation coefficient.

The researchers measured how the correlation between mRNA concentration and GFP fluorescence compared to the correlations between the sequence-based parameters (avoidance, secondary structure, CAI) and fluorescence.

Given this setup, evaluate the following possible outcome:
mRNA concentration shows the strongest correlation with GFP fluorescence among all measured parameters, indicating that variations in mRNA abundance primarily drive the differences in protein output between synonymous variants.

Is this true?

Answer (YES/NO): YES